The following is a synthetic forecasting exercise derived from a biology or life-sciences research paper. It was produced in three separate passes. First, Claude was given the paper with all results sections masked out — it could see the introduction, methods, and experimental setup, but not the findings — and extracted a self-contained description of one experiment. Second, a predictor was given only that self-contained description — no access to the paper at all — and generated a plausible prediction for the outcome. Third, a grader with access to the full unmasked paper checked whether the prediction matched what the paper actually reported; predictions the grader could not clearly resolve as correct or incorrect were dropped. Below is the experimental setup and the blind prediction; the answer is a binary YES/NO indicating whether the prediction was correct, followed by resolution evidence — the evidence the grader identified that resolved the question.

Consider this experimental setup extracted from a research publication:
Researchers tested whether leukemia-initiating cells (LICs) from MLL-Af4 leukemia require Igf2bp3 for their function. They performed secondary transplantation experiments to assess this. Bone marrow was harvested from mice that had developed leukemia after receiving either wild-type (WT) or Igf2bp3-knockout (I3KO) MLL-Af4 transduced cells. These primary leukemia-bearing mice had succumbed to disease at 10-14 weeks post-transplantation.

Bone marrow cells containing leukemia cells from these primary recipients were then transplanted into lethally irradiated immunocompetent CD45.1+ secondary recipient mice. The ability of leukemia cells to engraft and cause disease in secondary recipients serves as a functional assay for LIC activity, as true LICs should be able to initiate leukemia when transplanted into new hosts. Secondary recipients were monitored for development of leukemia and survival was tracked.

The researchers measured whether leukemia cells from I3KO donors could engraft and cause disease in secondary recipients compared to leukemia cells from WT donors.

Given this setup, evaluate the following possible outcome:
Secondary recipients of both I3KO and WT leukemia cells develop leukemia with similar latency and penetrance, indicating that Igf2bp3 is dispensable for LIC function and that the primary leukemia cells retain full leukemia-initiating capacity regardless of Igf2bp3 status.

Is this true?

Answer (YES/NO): NO